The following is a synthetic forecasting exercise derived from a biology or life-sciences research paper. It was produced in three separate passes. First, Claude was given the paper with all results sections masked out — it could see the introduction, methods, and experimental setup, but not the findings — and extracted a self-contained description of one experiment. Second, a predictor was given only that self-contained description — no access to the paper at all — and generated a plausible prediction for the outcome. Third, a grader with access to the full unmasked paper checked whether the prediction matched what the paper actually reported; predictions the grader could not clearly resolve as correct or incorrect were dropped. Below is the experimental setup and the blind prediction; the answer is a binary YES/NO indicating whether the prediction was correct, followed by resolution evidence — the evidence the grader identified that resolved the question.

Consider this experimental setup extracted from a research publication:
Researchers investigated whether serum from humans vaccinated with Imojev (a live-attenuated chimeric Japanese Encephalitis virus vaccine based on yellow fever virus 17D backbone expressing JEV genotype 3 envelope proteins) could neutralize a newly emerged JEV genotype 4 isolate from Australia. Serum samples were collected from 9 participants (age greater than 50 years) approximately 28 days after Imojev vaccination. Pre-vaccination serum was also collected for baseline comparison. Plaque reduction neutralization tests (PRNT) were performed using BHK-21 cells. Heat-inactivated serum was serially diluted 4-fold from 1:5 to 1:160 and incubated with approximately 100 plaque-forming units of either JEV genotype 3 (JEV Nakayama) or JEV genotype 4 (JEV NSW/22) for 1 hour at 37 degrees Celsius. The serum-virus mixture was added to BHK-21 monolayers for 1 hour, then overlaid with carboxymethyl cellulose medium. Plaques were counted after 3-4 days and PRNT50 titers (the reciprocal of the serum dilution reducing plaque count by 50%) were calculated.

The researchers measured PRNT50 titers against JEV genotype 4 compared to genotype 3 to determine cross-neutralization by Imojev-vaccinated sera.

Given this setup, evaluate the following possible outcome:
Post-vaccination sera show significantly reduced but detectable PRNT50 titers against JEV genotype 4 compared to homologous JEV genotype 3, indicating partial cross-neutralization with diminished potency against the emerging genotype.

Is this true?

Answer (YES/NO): YES